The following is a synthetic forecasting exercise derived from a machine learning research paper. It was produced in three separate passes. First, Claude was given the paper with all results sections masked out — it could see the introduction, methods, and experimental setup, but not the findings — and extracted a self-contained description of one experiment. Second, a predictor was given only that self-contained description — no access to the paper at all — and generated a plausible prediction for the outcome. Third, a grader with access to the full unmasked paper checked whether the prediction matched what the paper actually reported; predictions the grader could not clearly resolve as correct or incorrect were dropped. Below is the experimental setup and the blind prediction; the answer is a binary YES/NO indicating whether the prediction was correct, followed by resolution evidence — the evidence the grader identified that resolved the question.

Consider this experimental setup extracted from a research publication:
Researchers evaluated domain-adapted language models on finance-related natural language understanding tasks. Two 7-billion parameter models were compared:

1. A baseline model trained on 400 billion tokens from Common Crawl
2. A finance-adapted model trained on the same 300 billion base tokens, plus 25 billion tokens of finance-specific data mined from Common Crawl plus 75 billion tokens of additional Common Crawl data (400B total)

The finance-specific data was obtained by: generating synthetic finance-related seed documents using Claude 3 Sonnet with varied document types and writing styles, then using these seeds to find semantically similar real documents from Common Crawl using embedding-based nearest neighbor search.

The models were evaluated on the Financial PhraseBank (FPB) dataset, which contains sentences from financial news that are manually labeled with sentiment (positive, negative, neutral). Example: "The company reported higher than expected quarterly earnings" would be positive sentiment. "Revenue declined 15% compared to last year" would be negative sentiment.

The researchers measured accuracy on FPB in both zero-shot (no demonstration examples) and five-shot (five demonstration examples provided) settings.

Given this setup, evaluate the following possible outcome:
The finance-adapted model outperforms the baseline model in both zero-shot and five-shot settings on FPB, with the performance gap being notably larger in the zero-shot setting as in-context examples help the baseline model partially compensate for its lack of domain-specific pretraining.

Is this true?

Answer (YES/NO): NO